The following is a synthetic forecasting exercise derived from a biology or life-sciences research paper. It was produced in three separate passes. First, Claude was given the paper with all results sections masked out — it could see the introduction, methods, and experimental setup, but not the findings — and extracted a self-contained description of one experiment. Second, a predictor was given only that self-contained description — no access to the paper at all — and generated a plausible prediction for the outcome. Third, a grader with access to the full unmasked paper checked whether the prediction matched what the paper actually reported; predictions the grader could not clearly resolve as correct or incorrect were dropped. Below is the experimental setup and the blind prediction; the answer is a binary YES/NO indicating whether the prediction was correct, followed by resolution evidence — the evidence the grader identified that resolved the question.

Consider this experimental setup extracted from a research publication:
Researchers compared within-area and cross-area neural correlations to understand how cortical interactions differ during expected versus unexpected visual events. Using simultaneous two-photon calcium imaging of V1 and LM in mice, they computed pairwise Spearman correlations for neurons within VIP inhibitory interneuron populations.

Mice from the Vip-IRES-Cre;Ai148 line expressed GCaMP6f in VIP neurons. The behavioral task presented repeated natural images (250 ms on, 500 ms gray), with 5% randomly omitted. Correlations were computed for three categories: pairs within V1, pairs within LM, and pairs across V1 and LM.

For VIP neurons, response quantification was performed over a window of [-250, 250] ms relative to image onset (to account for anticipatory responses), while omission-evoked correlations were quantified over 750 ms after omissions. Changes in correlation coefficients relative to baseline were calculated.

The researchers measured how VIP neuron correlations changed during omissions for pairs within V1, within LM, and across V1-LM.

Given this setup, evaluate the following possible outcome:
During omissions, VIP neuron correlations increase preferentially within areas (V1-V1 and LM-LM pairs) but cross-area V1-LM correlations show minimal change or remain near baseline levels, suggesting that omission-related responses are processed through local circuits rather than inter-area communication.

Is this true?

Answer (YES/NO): NO